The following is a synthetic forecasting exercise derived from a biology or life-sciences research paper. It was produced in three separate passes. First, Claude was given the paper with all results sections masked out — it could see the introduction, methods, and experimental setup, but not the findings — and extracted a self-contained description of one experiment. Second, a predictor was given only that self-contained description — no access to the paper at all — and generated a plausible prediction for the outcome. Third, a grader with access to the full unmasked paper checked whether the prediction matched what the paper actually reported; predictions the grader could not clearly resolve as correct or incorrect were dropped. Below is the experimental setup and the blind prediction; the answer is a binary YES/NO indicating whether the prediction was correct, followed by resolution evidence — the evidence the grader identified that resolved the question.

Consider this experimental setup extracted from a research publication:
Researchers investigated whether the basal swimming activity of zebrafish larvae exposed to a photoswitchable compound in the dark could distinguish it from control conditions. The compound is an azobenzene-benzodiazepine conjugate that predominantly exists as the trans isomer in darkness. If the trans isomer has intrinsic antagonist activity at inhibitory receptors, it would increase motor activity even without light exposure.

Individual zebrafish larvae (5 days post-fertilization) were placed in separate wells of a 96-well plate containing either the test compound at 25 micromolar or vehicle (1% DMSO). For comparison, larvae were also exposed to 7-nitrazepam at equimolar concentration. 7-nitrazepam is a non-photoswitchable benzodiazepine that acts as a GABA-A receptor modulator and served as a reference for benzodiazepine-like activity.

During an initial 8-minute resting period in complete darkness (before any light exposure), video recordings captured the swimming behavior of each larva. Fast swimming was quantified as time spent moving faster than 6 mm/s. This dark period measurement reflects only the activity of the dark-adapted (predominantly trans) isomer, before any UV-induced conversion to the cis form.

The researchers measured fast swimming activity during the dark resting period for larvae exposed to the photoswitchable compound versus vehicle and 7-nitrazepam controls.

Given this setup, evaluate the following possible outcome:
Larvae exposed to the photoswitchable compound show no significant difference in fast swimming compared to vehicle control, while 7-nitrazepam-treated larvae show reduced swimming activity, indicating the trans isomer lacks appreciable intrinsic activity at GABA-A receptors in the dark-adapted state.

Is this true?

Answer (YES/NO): NO